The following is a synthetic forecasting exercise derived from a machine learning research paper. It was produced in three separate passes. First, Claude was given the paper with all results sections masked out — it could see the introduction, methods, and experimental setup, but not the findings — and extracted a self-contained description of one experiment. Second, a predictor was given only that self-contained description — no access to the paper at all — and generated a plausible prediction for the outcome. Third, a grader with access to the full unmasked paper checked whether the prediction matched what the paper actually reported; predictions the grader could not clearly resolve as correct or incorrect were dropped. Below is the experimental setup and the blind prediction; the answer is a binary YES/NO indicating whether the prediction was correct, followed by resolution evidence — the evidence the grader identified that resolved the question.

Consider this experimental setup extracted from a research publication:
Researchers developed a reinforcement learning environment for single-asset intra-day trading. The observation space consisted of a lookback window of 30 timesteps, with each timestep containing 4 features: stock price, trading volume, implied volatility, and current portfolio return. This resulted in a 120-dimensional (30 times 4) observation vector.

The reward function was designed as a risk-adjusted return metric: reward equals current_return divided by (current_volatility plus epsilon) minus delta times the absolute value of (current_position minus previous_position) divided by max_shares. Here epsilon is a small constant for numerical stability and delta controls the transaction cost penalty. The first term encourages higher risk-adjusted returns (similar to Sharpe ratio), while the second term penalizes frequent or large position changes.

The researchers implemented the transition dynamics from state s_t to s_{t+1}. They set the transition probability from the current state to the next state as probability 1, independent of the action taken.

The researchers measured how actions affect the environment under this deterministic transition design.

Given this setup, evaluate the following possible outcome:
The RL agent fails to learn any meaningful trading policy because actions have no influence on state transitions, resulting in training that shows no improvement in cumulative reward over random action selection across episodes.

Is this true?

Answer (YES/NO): NO